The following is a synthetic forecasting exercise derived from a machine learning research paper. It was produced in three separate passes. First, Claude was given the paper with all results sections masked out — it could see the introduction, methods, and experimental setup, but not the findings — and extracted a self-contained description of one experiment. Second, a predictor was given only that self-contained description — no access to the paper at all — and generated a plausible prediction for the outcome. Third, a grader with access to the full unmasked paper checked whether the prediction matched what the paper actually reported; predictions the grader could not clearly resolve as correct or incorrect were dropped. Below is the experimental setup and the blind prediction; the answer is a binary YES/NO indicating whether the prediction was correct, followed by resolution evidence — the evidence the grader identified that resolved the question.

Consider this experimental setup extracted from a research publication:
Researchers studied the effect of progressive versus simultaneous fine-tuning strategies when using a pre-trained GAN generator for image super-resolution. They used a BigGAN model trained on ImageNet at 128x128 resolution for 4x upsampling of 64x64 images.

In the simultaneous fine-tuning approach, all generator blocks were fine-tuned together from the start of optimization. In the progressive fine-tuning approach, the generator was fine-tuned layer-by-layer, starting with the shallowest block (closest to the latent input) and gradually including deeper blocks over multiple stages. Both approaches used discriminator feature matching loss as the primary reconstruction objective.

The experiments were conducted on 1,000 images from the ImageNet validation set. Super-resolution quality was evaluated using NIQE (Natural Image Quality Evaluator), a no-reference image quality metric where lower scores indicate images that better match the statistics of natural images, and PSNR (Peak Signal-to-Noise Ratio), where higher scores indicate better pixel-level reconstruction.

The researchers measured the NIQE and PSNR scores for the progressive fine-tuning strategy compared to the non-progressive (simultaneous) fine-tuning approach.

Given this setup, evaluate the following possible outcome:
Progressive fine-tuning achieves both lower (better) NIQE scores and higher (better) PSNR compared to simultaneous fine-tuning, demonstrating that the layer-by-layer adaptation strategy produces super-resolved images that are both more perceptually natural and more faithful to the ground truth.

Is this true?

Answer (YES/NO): YES